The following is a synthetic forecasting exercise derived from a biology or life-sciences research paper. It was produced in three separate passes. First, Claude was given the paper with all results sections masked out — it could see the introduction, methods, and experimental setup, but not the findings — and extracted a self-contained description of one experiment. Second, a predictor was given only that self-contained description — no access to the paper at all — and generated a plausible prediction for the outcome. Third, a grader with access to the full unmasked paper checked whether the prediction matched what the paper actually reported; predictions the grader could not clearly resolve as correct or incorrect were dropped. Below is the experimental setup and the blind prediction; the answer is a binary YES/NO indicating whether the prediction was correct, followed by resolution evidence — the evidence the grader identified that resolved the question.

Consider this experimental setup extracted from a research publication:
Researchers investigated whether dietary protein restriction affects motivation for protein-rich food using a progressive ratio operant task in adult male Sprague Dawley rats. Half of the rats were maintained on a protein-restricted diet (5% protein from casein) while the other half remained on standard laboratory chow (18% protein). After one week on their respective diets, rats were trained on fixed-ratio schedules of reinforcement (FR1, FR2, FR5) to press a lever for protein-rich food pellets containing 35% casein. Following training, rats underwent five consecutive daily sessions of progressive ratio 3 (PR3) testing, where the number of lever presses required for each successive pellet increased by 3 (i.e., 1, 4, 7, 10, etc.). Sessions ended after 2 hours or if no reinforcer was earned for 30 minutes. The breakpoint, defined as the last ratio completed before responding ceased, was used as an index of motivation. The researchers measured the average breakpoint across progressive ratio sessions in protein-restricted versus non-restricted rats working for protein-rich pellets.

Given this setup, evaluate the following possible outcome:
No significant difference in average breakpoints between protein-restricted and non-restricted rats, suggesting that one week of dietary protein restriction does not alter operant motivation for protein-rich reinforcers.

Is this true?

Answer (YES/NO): NO